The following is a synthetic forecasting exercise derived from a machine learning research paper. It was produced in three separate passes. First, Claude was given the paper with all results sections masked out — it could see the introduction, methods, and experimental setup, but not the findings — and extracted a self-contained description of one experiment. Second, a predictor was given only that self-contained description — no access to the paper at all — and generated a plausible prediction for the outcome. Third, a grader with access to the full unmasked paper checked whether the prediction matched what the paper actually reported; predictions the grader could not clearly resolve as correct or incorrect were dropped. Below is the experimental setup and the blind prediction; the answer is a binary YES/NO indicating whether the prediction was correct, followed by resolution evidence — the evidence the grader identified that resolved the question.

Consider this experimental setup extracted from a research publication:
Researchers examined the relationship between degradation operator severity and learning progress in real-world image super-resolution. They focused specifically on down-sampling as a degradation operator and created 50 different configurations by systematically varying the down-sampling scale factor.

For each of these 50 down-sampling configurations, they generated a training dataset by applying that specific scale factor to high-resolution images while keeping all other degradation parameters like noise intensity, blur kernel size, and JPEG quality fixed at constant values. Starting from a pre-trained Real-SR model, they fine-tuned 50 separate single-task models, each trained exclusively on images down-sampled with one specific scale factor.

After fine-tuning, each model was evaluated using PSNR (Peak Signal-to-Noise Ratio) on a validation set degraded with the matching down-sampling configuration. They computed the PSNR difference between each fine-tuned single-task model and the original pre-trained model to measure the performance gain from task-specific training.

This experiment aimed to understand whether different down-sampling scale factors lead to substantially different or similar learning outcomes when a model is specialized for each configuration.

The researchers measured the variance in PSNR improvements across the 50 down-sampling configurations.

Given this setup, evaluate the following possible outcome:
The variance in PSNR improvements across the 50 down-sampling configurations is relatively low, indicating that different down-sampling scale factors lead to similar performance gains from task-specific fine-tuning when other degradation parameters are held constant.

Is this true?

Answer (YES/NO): YES